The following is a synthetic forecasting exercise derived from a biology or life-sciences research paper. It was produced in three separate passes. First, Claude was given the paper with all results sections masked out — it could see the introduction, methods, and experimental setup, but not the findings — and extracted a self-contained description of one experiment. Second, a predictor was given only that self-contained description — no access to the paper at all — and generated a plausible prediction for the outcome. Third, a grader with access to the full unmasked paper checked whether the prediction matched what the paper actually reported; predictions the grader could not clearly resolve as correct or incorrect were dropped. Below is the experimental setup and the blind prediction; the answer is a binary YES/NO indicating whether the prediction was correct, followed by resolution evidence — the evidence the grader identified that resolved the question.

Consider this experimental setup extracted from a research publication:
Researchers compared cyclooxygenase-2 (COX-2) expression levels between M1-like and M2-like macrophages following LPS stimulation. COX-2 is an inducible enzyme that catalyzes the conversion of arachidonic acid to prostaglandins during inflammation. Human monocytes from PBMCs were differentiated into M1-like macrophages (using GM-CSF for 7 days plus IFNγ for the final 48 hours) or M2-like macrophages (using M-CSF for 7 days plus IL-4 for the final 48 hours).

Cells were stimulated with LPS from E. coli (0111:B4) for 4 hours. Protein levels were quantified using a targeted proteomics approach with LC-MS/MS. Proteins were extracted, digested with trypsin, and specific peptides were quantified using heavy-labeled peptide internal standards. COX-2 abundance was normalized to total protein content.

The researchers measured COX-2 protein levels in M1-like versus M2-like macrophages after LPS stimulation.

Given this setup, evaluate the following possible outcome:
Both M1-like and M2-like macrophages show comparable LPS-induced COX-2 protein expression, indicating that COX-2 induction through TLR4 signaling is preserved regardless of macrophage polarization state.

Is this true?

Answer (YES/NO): NO